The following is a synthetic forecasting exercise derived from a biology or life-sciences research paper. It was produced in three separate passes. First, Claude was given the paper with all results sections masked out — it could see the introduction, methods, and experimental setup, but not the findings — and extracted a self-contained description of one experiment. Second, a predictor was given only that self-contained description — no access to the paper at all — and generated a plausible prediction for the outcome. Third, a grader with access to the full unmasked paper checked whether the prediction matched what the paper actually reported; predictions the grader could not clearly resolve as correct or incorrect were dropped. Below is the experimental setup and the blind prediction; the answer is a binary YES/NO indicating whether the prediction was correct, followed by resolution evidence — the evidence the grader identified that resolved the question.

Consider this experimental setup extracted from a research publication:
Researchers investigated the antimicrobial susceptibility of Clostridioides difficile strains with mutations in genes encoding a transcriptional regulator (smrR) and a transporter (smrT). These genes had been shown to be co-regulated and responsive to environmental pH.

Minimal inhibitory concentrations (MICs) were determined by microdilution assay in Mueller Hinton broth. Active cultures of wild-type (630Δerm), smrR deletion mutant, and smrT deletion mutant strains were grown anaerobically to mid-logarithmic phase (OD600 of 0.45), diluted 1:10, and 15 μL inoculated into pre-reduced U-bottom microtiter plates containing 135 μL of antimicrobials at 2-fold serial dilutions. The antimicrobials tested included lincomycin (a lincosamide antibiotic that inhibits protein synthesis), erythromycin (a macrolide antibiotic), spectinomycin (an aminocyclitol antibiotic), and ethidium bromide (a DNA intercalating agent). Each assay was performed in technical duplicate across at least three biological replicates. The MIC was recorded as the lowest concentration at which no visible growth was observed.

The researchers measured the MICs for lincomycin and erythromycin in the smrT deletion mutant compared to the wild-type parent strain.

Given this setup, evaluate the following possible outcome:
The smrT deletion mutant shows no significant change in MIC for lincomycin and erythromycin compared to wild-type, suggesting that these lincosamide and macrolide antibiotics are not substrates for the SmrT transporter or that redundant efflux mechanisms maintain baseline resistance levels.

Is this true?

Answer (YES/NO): YES